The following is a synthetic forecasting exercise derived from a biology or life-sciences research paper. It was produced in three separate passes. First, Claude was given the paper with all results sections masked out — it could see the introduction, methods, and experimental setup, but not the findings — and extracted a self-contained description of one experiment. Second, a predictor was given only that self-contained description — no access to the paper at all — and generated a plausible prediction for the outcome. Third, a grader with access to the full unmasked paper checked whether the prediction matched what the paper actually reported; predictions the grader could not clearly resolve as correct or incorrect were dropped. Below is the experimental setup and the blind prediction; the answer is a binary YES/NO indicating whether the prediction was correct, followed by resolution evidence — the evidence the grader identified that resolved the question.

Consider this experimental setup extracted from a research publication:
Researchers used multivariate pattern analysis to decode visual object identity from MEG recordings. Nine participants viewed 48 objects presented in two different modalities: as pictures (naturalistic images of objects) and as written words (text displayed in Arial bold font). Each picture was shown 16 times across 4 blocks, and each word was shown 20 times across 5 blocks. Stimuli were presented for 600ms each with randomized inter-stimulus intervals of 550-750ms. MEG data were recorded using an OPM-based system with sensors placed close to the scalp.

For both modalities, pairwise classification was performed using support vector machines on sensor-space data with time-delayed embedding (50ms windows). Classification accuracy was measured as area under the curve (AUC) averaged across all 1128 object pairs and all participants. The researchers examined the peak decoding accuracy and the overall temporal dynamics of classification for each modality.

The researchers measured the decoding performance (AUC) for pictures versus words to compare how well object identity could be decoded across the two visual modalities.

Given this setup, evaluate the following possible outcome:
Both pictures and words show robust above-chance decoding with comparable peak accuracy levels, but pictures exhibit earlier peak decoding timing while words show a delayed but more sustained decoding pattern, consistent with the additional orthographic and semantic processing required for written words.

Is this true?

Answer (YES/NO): NO